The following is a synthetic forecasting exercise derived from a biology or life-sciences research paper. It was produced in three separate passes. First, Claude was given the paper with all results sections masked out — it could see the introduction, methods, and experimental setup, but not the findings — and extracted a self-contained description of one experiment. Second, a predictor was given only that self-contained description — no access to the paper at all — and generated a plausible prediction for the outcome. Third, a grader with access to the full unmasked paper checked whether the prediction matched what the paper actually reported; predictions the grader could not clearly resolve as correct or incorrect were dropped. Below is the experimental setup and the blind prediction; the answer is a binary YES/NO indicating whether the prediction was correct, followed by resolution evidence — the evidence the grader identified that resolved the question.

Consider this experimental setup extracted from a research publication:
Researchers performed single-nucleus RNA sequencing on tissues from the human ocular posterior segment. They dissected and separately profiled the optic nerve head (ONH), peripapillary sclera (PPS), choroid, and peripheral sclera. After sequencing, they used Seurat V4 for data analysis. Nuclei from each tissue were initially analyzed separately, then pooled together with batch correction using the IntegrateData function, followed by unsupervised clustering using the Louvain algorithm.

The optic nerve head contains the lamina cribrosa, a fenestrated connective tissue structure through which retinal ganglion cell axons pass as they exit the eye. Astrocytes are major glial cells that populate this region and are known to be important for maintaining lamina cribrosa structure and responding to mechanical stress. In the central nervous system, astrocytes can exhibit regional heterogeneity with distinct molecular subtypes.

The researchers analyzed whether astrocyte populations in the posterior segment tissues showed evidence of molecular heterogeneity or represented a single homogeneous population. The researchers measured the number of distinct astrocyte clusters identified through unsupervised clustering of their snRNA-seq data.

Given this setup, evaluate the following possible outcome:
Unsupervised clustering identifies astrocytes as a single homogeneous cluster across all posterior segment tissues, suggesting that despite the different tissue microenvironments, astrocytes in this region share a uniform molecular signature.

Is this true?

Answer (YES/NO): NO